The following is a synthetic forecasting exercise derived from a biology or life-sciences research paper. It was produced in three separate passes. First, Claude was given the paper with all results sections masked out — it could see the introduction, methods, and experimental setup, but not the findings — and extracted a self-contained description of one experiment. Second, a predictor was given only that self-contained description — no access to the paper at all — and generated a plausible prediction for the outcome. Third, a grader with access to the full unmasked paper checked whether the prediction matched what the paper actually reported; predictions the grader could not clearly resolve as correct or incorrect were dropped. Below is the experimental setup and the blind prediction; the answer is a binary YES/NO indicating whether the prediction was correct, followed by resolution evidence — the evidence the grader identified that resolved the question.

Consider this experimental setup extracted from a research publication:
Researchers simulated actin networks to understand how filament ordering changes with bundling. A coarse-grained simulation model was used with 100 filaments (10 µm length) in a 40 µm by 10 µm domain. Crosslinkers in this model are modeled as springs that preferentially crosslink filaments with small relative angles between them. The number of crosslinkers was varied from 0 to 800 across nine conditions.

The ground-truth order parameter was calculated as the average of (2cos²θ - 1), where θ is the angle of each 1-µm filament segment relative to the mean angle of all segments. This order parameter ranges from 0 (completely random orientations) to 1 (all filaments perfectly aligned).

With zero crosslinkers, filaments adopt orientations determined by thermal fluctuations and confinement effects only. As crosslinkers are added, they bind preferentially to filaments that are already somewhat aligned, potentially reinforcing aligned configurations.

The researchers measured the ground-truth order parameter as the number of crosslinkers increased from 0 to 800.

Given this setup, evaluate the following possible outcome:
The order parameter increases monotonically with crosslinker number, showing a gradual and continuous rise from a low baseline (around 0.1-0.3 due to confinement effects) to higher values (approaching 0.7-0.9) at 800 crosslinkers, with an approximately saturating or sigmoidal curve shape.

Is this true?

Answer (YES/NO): NO